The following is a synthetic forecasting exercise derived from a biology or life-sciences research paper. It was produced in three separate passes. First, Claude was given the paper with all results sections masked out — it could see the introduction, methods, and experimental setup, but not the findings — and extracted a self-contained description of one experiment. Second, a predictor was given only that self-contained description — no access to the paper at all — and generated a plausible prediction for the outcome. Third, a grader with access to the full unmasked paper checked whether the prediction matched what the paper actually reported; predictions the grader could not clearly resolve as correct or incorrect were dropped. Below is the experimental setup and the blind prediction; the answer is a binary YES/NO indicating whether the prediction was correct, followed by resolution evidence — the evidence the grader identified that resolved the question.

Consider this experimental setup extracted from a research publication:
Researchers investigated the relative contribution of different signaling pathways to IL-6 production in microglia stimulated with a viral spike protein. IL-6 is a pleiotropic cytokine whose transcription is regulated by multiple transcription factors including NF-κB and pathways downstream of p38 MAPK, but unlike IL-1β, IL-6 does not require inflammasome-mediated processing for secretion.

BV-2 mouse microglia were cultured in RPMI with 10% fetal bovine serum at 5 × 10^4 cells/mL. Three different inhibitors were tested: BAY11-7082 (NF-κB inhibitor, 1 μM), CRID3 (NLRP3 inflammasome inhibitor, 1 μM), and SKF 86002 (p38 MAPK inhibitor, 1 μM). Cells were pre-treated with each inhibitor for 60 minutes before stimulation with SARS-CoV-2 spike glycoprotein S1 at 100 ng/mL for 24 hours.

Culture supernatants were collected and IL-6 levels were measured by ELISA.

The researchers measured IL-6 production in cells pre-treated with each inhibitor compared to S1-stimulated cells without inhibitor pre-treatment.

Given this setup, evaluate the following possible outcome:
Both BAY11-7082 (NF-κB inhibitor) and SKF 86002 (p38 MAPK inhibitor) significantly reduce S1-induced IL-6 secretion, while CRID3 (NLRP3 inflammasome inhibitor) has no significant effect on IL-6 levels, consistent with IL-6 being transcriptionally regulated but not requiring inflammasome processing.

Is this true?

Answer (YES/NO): YES